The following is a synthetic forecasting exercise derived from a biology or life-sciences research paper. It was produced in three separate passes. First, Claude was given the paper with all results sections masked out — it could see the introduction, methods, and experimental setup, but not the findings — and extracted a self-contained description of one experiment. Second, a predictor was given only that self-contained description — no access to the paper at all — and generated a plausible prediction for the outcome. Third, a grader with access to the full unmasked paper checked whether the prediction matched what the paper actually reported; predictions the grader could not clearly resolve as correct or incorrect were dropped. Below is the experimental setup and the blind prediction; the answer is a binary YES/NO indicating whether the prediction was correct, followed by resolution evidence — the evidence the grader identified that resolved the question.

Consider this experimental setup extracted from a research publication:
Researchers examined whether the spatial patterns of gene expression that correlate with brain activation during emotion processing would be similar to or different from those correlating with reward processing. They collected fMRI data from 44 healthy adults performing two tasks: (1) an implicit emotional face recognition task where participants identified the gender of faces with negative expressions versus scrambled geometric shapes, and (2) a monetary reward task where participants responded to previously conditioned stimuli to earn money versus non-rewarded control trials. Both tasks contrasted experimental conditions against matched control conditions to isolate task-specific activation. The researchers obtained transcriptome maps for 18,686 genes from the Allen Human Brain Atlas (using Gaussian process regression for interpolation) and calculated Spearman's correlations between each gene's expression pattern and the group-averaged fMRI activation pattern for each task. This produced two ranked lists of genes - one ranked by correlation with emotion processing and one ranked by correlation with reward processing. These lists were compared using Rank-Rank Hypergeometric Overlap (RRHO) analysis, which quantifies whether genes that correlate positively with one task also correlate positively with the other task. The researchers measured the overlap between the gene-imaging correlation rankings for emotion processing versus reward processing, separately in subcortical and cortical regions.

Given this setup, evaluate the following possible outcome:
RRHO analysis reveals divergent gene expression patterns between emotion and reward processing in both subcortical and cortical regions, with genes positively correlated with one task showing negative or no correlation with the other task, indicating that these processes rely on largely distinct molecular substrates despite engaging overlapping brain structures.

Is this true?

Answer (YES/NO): NO